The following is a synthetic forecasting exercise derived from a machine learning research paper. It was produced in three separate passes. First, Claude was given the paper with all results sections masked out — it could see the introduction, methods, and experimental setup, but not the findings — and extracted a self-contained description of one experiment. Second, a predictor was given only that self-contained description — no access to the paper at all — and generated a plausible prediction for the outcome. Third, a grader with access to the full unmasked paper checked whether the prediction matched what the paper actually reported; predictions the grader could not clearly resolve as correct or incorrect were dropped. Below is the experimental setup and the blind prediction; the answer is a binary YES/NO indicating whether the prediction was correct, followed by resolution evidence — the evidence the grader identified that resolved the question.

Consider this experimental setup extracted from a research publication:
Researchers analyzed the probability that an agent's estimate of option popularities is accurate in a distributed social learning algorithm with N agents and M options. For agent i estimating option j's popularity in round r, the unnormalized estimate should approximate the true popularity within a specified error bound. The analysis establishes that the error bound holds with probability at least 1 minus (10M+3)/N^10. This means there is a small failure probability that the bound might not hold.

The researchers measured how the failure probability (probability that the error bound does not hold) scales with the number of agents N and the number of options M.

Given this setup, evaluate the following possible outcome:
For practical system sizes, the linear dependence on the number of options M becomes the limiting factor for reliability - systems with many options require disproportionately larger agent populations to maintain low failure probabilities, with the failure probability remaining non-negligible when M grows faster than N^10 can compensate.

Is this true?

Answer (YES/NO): NO